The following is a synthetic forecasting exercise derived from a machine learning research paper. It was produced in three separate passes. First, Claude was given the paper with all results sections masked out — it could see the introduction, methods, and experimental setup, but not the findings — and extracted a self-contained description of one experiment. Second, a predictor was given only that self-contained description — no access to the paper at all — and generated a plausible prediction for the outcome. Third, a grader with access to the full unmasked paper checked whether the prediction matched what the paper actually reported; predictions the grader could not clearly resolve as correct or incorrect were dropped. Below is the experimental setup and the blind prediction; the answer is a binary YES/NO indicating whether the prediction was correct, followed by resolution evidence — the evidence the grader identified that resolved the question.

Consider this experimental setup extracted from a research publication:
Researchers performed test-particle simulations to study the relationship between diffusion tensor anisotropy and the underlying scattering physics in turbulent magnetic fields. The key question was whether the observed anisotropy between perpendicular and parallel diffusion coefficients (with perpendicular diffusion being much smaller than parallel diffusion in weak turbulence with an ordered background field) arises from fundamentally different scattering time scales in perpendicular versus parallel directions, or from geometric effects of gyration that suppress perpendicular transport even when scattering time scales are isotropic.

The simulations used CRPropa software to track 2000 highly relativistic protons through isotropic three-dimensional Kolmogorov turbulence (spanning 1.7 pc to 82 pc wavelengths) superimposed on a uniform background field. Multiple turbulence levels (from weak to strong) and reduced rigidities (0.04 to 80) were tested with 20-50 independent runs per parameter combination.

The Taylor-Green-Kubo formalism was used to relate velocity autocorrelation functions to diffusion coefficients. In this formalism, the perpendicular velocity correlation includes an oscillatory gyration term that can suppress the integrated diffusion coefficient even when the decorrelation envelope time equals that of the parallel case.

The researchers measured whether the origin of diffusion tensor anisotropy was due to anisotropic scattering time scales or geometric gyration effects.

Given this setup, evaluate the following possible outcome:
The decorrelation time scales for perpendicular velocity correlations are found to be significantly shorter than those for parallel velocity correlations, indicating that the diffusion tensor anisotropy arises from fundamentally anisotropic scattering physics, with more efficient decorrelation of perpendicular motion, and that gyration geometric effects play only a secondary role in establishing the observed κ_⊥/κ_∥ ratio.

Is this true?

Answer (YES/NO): NO